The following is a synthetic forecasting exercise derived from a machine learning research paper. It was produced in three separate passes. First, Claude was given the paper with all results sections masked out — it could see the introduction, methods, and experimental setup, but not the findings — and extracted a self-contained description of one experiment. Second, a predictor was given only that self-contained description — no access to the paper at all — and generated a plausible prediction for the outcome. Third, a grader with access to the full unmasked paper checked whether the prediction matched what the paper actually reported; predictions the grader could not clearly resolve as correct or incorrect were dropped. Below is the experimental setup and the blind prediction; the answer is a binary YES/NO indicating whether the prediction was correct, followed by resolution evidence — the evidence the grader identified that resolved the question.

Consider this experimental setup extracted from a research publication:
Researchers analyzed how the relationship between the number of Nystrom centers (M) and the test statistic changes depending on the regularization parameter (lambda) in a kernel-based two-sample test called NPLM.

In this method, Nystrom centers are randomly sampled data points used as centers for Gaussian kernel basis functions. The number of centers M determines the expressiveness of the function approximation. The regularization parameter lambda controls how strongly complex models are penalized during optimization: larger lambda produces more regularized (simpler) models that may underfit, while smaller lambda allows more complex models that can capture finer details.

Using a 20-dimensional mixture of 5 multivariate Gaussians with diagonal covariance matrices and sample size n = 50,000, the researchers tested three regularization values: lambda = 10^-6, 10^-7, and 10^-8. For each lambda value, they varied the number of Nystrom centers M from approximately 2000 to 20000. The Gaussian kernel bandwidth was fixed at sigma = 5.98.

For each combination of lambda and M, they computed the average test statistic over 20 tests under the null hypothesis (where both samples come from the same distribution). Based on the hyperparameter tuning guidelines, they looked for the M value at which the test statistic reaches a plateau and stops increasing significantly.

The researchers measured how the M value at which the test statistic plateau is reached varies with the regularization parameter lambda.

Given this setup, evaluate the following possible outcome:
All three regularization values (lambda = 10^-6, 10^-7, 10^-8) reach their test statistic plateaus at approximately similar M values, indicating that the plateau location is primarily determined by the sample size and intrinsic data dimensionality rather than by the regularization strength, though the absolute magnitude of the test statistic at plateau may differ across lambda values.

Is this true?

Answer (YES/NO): NO